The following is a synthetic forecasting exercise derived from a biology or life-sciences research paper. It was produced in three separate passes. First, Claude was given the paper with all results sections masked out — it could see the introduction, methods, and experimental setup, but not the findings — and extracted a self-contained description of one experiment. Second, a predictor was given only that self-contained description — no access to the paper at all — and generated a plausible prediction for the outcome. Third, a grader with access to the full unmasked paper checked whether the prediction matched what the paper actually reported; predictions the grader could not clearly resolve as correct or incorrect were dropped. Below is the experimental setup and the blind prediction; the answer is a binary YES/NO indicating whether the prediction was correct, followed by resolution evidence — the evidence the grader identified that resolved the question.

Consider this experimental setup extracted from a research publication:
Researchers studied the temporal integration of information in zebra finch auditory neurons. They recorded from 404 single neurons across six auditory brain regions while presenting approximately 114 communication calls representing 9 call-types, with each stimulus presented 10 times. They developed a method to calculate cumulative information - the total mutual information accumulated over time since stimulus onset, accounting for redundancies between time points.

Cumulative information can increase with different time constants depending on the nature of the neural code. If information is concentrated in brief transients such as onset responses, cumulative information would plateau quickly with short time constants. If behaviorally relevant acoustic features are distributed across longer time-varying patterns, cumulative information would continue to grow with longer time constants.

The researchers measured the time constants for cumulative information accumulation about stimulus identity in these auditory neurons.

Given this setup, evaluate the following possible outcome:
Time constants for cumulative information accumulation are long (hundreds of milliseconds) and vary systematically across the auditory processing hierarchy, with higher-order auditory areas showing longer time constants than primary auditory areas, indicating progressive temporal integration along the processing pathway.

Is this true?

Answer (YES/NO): NO